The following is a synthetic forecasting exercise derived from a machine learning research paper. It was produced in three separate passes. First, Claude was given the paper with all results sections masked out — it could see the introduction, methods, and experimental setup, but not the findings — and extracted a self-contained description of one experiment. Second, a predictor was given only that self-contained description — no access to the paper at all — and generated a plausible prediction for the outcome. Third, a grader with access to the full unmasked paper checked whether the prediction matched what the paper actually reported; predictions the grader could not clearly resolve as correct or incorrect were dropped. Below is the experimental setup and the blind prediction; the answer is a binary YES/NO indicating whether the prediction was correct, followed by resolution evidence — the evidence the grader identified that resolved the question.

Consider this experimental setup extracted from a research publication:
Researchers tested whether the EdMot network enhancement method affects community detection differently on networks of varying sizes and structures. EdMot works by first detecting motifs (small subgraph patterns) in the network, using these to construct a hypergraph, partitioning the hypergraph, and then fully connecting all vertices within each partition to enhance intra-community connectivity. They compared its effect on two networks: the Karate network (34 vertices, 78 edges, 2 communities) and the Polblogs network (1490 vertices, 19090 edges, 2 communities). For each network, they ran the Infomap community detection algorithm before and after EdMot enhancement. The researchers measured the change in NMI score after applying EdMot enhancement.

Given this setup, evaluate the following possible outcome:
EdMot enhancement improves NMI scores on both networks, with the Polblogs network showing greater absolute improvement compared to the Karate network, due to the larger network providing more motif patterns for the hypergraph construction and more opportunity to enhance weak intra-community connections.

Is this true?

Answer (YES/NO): NO